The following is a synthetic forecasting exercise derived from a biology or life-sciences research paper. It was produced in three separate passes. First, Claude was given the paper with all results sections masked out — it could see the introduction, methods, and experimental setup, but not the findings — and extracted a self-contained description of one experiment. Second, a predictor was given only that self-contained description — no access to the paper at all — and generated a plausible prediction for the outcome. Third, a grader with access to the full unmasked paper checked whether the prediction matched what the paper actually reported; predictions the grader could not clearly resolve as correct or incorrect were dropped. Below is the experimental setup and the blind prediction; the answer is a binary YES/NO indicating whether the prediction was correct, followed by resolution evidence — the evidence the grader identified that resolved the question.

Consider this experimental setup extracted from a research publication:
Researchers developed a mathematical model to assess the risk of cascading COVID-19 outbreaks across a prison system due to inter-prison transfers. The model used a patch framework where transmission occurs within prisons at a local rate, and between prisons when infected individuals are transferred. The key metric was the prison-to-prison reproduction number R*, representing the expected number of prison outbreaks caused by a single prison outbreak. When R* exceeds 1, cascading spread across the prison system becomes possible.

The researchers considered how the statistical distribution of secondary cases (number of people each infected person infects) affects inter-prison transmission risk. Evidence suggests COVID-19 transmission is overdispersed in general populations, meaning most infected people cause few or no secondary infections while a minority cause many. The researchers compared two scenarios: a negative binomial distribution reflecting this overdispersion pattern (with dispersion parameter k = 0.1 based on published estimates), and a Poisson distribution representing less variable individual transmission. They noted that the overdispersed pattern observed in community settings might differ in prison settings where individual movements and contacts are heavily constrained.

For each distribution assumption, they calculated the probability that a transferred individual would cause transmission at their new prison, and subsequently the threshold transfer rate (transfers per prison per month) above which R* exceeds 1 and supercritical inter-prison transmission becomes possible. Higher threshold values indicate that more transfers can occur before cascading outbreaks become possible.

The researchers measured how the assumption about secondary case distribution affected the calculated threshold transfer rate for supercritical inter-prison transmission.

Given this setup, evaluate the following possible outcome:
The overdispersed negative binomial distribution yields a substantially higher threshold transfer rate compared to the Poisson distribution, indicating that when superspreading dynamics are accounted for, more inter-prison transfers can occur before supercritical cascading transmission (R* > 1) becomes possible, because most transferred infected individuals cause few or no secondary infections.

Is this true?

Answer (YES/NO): YES